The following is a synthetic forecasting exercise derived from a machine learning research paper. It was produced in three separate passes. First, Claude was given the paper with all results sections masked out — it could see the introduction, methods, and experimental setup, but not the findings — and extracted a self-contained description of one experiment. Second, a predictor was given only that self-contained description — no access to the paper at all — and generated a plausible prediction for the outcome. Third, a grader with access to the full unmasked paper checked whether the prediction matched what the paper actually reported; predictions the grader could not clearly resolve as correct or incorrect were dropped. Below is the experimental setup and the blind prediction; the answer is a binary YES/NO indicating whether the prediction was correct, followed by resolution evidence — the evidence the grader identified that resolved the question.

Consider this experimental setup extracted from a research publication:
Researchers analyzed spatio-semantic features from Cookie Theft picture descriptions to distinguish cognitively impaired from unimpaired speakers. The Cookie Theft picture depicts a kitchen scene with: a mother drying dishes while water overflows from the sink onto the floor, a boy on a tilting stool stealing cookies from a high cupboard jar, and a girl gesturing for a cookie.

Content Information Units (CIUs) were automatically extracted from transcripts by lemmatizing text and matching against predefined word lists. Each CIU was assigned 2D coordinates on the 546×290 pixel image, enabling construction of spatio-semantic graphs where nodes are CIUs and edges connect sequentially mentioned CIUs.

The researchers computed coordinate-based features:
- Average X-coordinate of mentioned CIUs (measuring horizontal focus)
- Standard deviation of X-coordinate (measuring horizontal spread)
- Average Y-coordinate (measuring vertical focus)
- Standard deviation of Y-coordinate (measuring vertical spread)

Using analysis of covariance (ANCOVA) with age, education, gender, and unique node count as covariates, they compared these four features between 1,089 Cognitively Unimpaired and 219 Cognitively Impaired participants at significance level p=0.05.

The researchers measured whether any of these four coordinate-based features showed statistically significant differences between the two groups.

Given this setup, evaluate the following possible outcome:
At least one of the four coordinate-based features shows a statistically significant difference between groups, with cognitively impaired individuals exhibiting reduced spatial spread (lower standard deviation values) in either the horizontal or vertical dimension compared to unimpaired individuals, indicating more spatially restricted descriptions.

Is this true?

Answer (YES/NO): NO